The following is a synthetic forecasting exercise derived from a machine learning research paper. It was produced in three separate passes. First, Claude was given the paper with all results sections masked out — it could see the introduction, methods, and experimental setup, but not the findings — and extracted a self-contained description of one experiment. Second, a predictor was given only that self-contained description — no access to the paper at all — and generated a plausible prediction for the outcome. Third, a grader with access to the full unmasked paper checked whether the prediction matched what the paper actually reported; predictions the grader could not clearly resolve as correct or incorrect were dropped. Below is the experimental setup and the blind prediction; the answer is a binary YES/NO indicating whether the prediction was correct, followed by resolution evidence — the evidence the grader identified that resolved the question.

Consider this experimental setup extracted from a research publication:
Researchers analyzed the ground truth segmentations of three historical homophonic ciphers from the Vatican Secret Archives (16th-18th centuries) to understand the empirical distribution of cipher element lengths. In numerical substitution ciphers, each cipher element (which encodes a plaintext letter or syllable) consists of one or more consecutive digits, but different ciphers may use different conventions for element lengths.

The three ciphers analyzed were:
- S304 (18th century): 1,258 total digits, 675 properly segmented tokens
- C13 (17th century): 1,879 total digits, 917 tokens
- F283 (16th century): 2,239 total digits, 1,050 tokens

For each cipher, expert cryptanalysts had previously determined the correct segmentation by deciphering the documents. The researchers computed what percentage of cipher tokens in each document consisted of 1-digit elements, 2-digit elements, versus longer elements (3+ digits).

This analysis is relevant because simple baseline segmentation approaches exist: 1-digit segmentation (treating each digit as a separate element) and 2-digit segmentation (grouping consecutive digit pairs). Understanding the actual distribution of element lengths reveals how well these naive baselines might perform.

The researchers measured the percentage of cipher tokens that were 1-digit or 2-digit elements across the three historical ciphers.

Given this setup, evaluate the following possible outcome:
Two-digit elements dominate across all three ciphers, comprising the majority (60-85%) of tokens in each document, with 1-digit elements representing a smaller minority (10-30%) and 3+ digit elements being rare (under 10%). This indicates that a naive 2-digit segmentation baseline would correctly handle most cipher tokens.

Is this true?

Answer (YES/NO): NO